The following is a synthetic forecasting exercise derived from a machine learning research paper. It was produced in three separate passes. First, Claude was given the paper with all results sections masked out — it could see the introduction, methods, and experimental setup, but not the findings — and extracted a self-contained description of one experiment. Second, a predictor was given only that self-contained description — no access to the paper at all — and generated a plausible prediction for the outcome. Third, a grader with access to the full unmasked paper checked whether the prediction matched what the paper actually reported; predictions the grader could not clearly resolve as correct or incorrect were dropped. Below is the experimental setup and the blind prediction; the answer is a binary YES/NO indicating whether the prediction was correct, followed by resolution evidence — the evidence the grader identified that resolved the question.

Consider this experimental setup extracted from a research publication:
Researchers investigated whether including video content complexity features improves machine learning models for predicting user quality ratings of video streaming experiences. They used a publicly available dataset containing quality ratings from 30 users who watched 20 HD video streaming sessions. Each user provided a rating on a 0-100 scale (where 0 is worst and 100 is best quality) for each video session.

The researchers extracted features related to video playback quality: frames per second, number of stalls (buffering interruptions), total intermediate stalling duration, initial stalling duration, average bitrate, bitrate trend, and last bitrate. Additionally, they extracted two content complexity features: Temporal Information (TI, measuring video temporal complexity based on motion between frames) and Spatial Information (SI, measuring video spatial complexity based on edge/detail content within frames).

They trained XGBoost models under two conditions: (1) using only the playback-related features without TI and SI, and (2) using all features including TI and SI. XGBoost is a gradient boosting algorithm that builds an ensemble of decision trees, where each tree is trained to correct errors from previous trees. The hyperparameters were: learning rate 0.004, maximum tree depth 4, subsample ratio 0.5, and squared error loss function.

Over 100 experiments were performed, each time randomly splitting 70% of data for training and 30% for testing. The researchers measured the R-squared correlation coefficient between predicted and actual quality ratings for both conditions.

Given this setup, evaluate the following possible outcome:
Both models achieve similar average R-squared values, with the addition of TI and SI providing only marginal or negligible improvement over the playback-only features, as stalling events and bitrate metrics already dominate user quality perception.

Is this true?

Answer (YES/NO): NO